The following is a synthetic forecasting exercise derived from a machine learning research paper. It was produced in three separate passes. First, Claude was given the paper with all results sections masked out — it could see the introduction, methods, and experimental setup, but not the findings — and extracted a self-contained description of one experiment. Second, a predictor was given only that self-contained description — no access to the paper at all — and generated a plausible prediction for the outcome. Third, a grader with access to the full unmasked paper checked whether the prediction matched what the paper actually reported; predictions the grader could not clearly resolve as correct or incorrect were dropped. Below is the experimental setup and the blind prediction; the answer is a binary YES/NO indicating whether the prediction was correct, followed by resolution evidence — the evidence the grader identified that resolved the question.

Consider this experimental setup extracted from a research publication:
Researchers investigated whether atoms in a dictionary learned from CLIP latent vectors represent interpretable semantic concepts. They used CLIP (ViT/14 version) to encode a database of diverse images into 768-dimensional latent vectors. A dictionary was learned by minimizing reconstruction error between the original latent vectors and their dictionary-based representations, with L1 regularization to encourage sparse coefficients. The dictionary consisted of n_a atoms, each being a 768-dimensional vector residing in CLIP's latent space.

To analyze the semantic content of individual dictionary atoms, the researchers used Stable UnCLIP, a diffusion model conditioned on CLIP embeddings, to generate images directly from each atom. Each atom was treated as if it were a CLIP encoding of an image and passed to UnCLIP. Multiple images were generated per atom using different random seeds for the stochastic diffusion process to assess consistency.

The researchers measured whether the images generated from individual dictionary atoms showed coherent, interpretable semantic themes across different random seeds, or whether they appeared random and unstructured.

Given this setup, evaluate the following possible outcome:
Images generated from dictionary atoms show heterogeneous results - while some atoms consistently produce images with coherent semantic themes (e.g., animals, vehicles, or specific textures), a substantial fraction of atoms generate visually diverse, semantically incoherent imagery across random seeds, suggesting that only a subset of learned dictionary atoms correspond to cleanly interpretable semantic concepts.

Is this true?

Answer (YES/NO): NO